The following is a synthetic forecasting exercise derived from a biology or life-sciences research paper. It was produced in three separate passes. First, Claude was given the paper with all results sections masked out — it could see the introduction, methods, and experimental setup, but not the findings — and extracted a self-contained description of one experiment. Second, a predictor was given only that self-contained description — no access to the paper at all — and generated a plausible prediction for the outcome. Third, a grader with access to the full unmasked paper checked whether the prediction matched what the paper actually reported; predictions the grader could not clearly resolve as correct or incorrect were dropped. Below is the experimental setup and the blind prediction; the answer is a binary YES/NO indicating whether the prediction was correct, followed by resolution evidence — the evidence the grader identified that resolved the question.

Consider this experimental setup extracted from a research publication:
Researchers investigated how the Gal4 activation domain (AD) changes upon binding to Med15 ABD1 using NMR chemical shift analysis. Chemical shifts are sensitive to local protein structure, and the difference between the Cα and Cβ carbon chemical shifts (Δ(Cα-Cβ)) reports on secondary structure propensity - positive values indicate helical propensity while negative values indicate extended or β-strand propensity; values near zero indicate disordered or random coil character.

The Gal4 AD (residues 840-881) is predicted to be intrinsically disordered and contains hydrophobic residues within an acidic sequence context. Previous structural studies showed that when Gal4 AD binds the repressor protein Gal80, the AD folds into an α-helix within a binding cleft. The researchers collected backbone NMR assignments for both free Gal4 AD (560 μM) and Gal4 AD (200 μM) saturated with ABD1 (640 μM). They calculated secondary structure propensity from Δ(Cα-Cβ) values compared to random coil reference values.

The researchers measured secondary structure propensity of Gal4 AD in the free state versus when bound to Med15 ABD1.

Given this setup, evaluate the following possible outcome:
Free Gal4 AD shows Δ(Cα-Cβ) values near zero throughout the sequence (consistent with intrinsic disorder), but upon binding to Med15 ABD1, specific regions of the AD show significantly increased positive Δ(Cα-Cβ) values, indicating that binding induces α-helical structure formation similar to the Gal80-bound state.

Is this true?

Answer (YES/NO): NO